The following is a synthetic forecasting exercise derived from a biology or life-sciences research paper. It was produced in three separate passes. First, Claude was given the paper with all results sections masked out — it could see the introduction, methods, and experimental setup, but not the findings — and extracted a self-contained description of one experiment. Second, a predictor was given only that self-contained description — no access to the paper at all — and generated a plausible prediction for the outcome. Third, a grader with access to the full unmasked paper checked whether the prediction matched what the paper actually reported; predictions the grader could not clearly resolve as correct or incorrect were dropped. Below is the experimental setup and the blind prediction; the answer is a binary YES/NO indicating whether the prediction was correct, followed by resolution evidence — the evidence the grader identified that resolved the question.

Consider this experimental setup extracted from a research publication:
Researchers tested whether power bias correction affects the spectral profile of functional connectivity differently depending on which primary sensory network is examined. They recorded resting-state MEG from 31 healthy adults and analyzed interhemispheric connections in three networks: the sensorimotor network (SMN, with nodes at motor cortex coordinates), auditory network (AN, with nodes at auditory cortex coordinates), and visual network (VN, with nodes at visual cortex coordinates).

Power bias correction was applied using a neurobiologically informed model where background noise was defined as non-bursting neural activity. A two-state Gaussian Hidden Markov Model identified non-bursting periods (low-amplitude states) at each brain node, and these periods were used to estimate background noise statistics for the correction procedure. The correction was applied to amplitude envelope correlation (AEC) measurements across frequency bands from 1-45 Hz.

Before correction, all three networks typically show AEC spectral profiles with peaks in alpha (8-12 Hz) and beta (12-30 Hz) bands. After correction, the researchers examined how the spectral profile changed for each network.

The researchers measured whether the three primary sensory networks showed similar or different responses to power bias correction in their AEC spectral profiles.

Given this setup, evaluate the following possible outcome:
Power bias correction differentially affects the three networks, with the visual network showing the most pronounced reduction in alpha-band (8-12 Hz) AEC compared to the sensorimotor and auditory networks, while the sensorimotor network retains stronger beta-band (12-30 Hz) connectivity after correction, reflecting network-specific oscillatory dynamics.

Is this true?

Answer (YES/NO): NO